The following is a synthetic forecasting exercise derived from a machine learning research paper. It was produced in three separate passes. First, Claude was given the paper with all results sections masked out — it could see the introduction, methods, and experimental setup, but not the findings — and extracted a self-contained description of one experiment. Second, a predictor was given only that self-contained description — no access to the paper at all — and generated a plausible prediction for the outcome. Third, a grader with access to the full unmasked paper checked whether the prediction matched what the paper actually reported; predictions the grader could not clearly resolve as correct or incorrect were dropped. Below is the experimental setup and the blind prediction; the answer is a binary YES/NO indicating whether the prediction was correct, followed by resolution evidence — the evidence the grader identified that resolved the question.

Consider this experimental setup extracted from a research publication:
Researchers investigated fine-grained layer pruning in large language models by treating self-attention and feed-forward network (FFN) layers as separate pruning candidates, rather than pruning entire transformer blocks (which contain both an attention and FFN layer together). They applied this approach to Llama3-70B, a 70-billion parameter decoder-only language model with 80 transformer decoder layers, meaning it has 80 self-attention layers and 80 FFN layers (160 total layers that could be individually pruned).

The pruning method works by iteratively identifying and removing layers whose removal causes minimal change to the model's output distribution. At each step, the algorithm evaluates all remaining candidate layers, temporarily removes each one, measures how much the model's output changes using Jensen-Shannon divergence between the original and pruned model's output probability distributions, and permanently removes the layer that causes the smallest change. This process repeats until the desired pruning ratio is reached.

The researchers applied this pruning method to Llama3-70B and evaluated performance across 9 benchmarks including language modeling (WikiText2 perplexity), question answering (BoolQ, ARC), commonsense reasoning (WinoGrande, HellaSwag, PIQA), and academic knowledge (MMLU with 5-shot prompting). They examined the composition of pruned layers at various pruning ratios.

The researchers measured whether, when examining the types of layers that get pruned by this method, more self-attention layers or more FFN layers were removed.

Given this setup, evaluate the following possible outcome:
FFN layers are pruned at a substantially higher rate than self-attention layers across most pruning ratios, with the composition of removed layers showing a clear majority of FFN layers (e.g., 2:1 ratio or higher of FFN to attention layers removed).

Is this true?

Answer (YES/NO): NO